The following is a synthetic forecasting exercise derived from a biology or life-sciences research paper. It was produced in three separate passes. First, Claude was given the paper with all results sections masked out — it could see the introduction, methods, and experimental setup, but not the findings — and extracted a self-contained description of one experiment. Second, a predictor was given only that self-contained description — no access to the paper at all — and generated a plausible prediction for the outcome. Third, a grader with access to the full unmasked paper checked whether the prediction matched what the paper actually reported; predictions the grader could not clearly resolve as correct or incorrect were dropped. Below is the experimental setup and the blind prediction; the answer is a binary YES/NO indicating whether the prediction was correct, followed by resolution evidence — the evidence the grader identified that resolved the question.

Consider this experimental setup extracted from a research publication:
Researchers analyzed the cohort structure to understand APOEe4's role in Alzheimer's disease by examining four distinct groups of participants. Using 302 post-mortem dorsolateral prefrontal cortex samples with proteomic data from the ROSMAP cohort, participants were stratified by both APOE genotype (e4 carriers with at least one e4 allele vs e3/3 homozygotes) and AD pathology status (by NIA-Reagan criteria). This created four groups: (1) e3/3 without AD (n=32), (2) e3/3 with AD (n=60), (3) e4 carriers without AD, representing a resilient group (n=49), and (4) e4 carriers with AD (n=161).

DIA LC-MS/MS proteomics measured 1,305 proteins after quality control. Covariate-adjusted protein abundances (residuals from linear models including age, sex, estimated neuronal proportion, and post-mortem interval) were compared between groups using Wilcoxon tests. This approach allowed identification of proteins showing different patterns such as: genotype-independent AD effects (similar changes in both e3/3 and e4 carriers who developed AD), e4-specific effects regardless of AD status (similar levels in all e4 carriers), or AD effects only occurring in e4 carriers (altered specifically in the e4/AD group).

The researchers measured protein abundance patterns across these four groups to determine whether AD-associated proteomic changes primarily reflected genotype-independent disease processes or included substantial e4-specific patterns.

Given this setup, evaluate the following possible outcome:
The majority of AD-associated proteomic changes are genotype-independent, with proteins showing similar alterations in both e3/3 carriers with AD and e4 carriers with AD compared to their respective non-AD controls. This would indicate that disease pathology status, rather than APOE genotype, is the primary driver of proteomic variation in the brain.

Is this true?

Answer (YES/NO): NO